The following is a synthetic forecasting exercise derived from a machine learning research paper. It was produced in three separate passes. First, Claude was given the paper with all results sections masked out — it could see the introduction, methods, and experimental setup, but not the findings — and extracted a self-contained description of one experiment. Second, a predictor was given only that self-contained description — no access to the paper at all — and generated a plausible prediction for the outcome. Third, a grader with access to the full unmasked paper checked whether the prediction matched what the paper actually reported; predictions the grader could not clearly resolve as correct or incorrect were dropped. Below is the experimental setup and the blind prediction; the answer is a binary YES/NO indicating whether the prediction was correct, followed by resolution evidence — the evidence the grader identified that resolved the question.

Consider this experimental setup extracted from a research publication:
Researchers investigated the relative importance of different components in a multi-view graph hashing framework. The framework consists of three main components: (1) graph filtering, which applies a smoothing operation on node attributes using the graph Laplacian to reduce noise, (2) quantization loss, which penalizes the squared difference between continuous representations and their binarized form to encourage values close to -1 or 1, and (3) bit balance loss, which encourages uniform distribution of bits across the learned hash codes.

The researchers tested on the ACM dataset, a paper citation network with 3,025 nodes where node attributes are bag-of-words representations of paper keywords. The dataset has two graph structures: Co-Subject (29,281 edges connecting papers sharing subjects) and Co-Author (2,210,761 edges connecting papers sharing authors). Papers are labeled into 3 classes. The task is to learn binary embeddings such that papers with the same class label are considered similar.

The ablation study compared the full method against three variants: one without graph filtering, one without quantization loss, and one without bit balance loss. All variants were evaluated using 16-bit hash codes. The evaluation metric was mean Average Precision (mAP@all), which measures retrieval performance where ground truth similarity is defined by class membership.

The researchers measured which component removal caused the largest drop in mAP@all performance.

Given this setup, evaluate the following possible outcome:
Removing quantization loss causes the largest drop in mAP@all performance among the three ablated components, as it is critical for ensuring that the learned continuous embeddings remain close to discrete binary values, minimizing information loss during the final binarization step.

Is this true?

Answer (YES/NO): NO